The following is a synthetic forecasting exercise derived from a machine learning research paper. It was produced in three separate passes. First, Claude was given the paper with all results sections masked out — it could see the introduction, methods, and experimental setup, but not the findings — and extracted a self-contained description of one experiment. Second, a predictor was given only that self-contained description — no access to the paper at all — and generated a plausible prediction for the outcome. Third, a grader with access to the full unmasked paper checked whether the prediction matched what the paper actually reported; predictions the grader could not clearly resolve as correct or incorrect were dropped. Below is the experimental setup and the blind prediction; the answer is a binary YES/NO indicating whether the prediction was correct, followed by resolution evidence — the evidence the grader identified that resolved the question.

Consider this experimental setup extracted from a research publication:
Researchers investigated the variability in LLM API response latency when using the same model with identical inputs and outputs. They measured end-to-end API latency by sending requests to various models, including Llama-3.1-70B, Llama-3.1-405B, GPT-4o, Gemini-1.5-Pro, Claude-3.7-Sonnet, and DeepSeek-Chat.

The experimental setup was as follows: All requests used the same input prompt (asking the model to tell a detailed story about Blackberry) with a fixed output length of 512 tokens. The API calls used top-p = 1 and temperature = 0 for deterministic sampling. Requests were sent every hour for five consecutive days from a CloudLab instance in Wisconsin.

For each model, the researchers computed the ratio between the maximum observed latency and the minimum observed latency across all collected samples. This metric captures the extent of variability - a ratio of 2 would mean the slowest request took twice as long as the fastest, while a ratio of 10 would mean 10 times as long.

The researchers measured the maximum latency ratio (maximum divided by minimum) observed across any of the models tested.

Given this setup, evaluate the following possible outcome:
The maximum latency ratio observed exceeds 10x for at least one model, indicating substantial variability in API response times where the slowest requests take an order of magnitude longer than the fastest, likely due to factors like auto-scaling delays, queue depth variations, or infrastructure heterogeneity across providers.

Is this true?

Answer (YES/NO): YES